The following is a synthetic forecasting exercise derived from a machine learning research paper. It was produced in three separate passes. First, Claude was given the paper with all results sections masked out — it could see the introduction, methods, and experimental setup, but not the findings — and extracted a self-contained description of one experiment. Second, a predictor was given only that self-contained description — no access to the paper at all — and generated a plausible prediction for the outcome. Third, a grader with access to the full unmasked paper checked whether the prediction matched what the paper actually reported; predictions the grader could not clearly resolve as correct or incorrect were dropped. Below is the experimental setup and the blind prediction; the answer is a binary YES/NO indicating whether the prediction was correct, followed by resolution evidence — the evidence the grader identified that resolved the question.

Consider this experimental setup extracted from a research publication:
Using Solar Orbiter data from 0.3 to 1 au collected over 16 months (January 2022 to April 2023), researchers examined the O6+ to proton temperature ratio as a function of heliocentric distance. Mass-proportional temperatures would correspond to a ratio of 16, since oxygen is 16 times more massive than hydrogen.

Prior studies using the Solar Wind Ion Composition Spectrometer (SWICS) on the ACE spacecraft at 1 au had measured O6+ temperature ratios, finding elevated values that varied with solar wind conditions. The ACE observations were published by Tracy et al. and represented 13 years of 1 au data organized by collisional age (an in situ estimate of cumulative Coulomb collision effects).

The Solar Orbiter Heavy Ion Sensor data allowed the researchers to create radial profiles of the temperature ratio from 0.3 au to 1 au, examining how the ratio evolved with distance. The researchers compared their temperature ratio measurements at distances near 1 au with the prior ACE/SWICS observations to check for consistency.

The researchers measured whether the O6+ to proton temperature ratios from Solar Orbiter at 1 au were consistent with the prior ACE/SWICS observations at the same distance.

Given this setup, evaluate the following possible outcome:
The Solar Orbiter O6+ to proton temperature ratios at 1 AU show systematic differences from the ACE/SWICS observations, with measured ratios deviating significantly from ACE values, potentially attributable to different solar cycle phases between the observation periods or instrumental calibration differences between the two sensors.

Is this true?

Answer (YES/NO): NO